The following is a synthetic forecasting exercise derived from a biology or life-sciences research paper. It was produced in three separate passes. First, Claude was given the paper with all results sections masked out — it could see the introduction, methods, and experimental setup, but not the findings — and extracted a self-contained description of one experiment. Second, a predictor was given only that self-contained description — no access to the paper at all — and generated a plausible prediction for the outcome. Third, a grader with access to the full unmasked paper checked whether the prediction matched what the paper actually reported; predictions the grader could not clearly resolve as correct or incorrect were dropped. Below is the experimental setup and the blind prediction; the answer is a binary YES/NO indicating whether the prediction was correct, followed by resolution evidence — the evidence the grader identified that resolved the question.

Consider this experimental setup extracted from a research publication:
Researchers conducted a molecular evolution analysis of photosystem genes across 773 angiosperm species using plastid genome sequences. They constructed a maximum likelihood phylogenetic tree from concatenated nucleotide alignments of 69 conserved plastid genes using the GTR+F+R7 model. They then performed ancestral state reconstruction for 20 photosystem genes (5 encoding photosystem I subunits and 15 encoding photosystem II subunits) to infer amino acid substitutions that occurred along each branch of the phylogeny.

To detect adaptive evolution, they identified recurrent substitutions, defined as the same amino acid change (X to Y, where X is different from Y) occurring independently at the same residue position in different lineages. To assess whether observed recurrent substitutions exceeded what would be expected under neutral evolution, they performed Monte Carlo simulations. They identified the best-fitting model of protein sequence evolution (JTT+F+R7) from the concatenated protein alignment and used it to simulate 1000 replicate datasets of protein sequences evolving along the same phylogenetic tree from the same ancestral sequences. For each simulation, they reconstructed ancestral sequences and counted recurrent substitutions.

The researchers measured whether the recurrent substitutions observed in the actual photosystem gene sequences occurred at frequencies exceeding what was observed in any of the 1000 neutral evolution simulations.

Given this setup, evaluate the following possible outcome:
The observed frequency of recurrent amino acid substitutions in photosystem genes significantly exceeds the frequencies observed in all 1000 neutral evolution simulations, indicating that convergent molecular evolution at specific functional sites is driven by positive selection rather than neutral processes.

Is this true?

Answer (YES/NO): YES